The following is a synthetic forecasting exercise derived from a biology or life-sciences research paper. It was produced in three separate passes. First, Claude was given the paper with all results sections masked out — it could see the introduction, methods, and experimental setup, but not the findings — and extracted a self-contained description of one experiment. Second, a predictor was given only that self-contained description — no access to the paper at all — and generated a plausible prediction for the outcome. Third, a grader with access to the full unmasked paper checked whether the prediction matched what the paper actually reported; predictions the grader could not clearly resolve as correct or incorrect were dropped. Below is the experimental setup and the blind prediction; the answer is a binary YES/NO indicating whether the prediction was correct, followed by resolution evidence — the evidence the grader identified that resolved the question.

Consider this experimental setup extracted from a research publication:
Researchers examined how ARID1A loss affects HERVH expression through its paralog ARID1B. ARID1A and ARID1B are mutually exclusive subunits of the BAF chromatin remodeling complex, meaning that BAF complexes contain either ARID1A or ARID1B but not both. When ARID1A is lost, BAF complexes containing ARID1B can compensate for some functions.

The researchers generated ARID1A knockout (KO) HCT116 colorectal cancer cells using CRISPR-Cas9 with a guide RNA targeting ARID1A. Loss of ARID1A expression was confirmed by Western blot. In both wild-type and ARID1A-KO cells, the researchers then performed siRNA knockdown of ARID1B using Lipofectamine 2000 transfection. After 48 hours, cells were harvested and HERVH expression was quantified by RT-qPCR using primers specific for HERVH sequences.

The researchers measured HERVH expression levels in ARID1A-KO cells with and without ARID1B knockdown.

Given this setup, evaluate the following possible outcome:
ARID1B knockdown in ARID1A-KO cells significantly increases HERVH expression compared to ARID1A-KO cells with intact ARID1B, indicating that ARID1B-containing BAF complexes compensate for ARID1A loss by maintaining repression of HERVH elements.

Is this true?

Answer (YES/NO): NO